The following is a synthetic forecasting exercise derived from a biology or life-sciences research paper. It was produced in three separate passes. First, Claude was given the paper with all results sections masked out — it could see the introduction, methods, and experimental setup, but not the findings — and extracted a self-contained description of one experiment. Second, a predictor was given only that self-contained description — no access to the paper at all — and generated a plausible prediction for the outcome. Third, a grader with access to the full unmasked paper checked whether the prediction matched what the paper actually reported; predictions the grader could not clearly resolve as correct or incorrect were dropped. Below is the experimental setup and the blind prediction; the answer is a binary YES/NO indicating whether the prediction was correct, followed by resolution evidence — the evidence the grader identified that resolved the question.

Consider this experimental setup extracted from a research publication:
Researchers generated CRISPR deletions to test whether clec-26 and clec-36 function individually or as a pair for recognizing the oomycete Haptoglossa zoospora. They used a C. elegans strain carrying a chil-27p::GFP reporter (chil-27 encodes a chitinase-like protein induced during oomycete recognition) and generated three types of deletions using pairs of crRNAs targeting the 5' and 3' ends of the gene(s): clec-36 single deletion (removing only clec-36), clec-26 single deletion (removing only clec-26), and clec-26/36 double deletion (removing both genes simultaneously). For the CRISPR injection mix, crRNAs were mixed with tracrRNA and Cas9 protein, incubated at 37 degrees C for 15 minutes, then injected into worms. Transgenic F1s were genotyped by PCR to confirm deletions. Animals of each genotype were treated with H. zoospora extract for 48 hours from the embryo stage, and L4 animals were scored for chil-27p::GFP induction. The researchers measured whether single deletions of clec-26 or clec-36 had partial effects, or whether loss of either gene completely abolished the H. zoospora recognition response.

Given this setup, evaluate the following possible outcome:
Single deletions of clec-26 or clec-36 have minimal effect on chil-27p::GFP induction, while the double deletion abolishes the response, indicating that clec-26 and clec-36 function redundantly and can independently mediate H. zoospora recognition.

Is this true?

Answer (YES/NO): NO